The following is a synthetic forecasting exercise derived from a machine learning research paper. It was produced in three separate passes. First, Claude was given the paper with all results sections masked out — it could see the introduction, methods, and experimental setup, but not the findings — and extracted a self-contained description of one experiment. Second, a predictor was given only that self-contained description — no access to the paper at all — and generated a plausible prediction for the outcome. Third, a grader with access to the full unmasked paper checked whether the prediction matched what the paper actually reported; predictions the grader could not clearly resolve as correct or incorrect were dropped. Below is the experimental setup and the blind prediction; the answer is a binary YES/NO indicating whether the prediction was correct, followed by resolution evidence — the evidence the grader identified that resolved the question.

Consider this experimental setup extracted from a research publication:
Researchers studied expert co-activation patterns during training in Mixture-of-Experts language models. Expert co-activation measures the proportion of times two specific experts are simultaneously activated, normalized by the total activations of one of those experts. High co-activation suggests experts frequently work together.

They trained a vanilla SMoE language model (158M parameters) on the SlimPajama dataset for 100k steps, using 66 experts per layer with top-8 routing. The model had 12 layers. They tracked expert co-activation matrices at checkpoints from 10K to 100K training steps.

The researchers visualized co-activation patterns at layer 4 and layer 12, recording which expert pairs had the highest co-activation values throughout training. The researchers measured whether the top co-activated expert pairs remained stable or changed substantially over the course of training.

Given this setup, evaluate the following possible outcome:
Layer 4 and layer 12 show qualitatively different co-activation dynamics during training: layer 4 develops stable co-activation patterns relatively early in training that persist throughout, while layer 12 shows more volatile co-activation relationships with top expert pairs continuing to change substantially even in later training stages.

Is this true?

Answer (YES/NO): NO